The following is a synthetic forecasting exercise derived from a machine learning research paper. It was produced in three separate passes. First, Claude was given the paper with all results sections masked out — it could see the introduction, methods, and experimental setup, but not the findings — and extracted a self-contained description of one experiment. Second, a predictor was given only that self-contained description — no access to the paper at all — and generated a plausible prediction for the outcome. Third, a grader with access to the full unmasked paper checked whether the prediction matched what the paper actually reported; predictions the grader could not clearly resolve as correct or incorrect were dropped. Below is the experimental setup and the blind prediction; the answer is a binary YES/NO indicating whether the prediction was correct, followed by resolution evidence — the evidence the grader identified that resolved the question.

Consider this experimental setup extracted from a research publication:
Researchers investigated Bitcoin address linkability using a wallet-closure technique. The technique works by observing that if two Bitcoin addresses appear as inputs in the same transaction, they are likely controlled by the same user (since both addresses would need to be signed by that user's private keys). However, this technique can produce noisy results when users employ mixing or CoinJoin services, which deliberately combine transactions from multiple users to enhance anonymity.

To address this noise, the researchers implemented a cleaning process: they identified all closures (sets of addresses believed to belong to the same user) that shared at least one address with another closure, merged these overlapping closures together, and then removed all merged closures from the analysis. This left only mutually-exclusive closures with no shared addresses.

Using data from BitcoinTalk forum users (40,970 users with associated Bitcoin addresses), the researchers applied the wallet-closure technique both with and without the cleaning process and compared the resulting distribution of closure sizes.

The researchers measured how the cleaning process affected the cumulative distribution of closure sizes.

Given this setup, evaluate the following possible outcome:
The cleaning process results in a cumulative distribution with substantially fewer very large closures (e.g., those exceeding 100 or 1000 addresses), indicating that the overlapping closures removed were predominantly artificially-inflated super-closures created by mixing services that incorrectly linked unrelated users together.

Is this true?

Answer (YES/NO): YES